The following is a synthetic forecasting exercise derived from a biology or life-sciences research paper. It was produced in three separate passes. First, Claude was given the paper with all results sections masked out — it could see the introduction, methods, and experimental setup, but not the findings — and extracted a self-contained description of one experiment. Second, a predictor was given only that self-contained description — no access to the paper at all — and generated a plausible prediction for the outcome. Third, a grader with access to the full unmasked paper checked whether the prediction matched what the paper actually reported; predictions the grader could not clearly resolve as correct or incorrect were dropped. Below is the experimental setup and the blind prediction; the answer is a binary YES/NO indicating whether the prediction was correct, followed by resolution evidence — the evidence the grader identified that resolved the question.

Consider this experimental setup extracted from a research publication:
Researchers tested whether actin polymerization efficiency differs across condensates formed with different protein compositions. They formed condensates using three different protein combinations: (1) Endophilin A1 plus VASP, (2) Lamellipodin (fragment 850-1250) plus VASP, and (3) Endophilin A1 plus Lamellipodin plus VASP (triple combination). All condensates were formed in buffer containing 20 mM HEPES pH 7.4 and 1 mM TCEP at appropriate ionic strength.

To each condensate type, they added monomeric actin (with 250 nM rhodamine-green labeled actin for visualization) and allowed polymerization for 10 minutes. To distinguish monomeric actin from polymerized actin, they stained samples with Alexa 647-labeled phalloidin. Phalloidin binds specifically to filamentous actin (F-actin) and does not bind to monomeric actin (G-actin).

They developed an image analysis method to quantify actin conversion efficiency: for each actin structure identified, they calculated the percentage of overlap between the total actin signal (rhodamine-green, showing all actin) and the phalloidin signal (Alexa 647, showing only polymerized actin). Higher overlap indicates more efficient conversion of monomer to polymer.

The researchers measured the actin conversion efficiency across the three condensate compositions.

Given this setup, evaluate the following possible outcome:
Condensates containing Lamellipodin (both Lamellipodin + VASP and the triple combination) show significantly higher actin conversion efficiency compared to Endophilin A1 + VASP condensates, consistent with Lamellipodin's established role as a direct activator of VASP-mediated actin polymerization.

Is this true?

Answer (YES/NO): NO